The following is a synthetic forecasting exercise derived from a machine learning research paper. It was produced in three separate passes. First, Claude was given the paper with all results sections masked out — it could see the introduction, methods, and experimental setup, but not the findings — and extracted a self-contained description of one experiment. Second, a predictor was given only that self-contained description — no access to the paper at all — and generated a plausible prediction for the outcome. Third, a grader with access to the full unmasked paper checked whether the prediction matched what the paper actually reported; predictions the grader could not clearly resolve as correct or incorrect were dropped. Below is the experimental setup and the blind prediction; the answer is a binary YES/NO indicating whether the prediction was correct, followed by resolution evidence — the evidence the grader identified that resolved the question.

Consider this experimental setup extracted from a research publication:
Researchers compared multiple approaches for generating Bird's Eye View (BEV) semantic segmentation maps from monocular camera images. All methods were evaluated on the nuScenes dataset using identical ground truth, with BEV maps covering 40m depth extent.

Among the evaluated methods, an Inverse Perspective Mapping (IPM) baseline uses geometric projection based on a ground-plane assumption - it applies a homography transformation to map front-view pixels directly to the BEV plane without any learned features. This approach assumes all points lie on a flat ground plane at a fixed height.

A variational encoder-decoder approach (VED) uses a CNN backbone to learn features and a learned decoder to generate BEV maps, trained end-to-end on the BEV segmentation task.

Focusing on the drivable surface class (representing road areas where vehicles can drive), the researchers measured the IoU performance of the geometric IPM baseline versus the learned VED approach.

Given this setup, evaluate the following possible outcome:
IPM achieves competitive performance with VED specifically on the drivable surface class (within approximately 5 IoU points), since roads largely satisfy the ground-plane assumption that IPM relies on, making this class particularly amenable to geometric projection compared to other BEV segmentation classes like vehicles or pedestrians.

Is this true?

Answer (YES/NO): NO